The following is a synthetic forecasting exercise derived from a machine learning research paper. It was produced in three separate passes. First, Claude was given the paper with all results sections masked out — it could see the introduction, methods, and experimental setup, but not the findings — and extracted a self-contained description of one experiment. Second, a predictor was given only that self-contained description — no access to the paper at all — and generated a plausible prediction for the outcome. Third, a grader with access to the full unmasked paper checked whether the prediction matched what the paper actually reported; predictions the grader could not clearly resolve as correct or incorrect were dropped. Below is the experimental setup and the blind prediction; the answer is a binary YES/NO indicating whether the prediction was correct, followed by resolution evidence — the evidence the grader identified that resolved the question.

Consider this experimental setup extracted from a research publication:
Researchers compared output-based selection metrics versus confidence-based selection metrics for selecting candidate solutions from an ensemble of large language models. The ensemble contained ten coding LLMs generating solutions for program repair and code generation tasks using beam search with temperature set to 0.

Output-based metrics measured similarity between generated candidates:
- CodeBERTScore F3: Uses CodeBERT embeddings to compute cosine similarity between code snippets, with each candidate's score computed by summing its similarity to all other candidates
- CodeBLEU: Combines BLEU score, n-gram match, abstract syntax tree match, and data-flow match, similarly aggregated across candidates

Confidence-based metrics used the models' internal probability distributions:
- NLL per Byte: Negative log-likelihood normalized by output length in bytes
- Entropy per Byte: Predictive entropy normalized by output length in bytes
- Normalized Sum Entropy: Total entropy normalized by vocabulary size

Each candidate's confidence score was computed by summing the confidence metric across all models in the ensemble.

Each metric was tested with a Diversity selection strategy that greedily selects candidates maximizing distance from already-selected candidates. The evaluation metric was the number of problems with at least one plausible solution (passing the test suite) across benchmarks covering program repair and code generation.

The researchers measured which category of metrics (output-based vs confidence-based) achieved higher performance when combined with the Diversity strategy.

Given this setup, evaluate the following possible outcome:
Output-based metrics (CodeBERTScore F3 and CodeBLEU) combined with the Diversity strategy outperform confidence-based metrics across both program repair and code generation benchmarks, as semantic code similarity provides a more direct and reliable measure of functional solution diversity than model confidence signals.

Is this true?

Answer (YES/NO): NO